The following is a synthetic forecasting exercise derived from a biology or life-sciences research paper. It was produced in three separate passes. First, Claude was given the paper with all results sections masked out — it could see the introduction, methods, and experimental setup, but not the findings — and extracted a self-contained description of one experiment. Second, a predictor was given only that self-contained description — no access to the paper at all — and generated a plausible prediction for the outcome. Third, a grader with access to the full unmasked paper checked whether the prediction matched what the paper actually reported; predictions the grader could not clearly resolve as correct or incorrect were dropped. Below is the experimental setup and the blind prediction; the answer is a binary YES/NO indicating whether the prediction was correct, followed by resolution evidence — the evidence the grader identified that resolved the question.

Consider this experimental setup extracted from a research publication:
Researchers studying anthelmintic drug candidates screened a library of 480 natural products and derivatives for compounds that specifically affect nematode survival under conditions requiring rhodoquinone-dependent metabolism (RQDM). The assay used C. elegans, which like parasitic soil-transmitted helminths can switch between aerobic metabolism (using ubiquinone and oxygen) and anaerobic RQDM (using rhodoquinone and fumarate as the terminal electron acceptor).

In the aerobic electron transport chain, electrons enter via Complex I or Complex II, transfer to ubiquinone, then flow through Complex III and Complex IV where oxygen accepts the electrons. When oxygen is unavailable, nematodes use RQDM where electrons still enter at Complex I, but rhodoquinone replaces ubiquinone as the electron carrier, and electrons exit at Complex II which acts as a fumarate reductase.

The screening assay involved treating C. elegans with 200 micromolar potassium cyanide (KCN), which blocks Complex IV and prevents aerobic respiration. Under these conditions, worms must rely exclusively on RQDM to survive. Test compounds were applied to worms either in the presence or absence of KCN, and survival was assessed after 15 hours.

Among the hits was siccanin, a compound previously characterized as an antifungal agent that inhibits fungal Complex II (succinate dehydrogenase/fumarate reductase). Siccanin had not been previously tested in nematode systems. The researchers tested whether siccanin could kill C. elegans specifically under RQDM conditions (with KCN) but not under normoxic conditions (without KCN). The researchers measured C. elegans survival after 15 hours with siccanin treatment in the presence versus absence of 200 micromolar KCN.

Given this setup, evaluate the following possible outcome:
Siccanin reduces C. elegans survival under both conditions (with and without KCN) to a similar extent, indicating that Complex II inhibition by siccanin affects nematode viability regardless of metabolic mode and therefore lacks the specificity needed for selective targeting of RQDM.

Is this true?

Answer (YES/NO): NO